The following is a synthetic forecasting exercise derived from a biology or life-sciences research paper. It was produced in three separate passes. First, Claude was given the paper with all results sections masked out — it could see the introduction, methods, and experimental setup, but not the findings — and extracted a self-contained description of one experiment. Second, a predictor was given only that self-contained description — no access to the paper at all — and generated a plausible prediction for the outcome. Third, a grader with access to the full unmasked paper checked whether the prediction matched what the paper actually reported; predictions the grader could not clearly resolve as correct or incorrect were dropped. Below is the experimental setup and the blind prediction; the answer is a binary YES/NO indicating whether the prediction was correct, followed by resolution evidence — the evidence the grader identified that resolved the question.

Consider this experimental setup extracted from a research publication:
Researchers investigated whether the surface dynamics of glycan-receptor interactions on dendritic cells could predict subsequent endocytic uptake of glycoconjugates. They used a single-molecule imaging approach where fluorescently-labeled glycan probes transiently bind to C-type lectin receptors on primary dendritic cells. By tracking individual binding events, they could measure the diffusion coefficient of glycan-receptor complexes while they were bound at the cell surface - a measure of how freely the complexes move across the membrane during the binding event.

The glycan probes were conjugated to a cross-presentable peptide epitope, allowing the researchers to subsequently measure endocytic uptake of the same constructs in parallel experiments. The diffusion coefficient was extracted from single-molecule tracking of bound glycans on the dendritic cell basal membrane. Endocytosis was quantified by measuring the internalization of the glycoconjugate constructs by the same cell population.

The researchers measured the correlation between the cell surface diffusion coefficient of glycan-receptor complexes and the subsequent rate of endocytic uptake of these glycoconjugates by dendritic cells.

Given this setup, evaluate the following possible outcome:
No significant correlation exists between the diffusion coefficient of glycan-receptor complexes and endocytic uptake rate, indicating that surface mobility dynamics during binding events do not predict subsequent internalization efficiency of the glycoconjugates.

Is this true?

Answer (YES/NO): NO